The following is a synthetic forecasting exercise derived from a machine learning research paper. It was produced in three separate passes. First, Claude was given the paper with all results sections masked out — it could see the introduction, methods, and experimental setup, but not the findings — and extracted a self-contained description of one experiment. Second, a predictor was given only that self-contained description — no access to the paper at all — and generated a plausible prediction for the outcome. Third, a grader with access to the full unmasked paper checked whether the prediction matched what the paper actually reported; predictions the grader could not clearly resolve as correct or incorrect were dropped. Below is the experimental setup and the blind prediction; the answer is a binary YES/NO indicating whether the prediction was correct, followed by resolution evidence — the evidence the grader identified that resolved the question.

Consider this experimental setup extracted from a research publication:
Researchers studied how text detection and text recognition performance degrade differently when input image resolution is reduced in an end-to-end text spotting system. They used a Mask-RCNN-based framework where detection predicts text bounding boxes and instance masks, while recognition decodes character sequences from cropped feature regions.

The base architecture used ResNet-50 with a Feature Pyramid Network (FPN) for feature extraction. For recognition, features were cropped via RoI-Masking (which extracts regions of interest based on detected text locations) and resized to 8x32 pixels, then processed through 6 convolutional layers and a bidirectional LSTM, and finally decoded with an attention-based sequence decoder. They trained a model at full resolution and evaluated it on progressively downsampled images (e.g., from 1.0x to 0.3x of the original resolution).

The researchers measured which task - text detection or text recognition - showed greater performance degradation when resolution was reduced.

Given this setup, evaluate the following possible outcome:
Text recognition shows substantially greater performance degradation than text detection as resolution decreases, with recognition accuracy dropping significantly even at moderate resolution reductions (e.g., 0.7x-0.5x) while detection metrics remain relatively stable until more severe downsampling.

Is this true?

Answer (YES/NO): YES